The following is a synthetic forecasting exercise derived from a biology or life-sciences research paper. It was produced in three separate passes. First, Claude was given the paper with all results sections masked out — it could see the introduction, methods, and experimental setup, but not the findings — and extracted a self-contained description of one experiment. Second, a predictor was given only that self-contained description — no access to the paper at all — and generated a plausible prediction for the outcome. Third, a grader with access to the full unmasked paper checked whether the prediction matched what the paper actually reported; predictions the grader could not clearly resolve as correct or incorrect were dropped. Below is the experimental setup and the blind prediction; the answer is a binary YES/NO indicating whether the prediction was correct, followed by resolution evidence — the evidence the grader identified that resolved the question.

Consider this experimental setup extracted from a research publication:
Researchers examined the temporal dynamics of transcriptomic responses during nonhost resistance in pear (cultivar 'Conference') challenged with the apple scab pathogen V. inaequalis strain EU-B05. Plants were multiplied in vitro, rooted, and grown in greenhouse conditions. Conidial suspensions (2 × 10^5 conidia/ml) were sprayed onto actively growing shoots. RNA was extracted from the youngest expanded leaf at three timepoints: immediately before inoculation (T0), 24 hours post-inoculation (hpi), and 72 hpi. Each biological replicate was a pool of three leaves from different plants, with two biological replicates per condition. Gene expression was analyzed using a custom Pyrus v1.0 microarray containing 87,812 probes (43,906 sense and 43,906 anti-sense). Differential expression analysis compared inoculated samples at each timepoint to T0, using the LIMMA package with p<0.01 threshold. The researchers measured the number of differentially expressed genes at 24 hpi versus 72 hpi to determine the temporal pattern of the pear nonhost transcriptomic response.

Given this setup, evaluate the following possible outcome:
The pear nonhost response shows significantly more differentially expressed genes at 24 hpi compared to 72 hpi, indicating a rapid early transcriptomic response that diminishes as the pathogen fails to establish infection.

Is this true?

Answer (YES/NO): YES